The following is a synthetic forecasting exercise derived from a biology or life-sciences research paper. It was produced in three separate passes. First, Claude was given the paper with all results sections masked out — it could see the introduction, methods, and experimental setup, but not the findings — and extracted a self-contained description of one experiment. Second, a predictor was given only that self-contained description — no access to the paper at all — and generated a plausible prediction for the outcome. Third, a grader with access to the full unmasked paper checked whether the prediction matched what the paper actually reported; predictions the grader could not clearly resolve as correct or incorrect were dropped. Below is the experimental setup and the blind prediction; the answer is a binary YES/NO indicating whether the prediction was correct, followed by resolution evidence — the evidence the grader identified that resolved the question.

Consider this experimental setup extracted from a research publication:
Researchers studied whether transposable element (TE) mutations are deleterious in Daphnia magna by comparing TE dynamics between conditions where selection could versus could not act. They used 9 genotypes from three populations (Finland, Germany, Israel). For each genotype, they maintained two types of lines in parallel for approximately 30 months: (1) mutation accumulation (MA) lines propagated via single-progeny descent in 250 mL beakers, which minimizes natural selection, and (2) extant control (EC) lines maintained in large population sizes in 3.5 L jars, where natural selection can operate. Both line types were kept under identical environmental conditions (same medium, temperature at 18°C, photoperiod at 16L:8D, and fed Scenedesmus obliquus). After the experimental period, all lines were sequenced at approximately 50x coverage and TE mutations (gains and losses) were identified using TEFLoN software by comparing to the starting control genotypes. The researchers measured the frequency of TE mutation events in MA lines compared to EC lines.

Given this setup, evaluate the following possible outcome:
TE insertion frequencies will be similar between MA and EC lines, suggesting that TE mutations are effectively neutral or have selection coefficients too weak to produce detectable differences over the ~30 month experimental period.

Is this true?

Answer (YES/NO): NO